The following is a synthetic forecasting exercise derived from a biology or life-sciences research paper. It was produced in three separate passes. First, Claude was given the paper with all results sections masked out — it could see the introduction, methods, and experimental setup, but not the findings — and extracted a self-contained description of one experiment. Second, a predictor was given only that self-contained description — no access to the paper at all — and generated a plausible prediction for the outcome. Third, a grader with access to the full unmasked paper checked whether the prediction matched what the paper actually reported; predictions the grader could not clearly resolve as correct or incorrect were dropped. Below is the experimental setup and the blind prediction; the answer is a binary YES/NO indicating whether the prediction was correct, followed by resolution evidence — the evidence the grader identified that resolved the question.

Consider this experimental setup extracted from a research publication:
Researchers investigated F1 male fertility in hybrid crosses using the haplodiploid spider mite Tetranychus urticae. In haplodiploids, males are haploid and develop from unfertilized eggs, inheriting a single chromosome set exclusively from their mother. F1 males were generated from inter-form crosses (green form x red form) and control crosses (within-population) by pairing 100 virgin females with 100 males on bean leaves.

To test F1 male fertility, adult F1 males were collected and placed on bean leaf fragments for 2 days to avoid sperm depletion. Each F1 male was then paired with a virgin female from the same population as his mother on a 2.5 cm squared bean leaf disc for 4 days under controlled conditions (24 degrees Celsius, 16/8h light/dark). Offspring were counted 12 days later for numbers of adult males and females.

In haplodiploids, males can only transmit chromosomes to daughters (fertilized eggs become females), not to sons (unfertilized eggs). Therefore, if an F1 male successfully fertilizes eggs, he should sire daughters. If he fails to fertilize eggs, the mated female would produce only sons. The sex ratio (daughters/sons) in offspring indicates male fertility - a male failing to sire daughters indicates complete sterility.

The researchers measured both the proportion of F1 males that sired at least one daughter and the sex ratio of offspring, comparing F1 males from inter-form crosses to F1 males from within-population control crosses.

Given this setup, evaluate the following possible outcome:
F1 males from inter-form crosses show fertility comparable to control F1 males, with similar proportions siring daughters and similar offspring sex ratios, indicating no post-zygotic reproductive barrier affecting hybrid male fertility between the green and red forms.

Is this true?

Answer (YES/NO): YES